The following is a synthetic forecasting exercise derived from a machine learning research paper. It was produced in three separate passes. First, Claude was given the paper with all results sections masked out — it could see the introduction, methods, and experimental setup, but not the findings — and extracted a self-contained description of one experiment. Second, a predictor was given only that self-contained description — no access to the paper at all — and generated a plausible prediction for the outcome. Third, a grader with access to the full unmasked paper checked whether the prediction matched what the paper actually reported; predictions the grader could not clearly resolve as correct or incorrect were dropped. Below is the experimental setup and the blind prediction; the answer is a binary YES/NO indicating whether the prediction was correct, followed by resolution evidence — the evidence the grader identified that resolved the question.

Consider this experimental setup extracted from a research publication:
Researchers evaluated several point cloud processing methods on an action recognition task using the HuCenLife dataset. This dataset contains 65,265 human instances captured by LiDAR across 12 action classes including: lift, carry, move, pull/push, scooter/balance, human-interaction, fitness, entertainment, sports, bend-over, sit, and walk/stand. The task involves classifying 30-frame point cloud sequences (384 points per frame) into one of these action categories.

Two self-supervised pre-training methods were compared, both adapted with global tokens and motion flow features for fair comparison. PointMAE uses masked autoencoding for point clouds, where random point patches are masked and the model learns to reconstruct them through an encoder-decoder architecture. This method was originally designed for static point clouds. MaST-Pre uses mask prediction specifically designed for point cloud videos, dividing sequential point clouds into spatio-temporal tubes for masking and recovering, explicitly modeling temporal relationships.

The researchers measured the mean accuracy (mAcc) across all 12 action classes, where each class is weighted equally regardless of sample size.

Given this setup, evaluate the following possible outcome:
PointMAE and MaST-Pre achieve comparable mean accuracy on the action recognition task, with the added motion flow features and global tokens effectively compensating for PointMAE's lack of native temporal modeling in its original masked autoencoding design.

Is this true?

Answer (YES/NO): NO